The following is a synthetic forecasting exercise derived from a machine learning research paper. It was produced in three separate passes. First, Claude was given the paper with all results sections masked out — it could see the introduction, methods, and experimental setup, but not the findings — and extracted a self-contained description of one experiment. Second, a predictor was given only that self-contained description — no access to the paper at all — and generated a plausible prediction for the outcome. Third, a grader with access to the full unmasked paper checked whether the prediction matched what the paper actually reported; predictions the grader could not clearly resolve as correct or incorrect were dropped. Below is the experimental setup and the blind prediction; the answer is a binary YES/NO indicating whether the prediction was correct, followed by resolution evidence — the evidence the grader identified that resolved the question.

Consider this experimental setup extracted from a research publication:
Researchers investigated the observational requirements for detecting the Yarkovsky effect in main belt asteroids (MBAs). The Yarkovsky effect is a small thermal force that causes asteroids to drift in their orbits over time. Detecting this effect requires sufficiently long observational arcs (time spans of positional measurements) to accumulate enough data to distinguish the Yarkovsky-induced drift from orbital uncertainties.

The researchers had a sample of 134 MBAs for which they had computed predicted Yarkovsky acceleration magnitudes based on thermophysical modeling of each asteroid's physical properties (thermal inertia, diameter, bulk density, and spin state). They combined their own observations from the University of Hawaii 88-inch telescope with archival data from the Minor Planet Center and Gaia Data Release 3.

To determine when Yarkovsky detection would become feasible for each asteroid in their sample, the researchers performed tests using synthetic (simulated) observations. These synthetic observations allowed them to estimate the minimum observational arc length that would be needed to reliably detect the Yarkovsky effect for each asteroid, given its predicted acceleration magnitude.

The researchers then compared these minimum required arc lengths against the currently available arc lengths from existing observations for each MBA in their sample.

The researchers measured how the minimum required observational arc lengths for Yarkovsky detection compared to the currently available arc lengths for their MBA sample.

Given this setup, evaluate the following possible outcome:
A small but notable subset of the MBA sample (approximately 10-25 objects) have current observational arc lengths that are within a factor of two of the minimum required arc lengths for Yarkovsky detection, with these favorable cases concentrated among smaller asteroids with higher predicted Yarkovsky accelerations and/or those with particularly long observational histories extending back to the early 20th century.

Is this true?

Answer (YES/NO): NO